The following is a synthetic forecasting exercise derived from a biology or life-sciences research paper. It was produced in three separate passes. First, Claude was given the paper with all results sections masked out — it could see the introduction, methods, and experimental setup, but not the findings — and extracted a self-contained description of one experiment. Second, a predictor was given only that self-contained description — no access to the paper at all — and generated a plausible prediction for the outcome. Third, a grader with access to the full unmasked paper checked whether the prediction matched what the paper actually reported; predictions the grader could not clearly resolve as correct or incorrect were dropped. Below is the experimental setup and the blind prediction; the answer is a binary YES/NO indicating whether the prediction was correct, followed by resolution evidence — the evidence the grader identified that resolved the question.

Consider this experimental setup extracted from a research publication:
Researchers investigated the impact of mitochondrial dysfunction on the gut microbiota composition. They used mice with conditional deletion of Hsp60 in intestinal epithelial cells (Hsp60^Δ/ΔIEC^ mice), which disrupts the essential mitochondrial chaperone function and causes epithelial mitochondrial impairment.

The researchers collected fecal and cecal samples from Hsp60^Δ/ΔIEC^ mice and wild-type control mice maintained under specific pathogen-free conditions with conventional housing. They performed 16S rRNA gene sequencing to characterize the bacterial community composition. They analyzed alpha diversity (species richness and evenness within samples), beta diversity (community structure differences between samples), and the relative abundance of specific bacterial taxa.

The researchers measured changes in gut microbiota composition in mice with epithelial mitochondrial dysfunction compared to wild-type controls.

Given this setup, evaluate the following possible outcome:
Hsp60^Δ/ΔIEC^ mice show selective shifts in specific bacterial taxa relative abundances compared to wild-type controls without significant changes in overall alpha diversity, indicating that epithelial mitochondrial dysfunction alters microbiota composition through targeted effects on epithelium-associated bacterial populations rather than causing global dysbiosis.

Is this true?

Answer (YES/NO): NO